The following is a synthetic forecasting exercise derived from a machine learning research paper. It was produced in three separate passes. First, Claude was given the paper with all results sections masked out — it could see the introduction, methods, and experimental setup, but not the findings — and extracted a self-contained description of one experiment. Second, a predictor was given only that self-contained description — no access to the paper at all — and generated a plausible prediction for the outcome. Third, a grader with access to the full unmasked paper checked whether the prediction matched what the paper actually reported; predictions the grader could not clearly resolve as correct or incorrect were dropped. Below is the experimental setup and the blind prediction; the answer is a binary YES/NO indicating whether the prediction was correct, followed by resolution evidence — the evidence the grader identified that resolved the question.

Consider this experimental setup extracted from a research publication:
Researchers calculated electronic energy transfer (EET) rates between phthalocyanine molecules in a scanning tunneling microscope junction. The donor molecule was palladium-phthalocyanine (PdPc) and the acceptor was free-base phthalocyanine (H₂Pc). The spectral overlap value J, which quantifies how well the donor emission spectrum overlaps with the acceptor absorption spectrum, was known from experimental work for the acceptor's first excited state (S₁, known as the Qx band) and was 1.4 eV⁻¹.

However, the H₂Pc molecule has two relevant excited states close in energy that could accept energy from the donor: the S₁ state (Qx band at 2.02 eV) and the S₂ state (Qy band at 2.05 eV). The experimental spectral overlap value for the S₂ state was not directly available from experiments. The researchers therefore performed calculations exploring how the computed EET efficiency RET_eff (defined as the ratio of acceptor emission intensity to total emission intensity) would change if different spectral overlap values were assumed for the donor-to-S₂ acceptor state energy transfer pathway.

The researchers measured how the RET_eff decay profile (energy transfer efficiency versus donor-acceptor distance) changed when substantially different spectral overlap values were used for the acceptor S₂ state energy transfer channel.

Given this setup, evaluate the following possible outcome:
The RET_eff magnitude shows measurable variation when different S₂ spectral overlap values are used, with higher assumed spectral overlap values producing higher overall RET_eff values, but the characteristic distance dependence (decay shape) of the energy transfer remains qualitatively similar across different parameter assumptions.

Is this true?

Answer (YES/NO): YES